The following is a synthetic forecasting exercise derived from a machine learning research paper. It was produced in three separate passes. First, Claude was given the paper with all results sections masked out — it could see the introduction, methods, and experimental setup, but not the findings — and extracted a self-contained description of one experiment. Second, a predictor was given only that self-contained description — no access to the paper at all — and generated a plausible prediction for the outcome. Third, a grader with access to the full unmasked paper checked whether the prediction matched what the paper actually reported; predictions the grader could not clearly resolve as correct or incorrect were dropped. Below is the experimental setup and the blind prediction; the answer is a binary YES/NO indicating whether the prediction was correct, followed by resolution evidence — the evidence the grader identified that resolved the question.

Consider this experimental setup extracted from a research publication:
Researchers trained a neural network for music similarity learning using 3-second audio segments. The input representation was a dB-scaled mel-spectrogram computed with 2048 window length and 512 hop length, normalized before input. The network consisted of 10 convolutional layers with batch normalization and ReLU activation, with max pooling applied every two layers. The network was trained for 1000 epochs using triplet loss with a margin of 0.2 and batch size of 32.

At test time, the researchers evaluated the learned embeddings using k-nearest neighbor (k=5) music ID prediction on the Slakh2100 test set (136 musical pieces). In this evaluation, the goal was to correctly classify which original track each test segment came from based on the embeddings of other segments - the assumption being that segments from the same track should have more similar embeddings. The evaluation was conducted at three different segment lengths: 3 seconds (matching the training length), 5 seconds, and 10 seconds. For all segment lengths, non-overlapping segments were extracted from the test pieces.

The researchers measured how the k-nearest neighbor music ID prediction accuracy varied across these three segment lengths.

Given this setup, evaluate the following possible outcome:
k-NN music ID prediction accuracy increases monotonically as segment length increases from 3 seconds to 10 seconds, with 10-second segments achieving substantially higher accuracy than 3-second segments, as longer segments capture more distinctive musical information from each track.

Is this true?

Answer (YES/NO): NO